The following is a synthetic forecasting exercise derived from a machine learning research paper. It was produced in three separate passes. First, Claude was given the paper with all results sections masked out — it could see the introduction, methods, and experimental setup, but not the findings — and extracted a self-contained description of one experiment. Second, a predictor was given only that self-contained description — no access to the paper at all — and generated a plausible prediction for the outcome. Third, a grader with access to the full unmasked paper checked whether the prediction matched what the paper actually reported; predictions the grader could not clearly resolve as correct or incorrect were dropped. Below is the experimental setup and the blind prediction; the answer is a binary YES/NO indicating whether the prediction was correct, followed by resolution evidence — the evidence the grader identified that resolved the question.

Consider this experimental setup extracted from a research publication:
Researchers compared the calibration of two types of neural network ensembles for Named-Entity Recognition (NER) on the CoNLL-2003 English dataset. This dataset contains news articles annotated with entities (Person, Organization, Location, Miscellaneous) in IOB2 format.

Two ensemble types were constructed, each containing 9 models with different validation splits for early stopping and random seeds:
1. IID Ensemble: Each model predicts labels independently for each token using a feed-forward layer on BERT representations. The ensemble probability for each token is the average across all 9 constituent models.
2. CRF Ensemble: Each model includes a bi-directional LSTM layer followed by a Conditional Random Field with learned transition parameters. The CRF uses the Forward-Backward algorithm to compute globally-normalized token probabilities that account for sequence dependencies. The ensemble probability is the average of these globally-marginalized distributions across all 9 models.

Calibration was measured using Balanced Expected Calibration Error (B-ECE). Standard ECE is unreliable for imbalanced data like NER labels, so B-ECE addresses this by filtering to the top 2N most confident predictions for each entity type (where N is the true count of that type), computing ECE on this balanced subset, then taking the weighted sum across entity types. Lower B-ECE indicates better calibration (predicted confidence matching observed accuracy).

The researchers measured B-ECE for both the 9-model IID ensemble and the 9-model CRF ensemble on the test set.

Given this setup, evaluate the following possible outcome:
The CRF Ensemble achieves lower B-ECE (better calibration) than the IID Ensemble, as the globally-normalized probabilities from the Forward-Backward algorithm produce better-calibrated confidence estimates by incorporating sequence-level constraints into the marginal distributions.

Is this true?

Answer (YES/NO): YES